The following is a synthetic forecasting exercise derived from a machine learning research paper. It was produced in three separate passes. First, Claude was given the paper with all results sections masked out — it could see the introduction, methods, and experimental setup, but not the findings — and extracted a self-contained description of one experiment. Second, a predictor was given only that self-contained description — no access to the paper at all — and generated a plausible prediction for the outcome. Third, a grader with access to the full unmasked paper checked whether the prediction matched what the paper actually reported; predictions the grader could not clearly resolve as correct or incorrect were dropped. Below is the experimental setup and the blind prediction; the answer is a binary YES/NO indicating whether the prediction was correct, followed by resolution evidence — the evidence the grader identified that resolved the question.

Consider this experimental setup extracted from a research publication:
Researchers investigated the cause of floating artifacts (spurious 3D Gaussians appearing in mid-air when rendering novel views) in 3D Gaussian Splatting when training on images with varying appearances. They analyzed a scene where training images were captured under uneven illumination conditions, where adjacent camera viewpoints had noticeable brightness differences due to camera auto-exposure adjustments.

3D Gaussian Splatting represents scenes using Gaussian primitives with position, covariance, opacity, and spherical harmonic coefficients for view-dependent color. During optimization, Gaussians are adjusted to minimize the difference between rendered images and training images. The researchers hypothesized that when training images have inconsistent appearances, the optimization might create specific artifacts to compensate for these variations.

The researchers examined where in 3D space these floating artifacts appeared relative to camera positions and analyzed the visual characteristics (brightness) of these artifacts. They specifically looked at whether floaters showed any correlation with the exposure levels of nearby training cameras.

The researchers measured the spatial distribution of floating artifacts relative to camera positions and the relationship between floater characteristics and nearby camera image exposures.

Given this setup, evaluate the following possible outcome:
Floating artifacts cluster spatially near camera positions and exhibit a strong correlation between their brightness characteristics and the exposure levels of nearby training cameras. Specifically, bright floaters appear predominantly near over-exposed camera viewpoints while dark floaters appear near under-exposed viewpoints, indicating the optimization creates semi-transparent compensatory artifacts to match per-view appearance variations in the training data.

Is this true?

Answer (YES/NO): YES